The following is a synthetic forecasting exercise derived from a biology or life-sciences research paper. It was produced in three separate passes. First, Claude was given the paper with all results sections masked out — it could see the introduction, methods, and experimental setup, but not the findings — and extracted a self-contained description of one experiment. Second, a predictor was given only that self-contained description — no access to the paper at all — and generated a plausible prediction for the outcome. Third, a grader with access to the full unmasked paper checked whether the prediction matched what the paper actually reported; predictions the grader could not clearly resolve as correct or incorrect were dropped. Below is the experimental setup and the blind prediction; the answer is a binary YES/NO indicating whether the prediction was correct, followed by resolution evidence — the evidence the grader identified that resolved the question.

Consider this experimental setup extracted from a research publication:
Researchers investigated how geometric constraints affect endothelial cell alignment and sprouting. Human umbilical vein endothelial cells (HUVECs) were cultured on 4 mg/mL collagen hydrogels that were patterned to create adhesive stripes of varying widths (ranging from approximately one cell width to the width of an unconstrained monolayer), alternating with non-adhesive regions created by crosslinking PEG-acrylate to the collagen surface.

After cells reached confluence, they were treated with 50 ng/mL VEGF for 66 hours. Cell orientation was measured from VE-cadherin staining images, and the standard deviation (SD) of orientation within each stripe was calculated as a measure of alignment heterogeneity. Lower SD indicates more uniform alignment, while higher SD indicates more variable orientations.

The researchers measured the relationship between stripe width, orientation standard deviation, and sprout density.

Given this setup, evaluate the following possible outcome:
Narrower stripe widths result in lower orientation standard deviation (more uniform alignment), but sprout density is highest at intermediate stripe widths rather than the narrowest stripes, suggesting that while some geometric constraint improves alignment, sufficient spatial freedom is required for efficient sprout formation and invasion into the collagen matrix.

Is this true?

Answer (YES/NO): NO